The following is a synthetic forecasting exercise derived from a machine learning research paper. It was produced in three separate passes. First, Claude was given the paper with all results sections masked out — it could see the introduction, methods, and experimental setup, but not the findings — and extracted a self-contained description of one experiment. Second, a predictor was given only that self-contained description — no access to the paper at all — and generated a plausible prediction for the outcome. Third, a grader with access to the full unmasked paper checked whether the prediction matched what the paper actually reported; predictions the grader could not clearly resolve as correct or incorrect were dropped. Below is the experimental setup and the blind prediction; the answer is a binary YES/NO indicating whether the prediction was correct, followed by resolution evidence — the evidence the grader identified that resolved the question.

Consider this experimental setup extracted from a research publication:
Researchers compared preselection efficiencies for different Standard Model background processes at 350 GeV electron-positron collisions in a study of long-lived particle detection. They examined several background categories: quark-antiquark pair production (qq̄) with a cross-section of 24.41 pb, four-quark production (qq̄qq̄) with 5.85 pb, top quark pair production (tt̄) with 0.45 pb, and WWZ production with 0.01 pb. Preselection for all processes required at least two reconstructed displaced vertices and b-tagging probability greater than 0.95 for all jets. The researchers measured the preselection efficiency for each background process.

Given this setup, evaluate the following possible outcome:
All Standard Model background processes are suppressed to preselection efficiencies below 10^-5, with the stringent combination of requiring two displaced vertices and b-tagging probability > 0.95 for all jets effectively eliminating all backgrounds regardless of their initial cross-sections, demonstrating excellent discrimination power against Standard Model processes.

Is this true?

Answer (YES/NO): NO